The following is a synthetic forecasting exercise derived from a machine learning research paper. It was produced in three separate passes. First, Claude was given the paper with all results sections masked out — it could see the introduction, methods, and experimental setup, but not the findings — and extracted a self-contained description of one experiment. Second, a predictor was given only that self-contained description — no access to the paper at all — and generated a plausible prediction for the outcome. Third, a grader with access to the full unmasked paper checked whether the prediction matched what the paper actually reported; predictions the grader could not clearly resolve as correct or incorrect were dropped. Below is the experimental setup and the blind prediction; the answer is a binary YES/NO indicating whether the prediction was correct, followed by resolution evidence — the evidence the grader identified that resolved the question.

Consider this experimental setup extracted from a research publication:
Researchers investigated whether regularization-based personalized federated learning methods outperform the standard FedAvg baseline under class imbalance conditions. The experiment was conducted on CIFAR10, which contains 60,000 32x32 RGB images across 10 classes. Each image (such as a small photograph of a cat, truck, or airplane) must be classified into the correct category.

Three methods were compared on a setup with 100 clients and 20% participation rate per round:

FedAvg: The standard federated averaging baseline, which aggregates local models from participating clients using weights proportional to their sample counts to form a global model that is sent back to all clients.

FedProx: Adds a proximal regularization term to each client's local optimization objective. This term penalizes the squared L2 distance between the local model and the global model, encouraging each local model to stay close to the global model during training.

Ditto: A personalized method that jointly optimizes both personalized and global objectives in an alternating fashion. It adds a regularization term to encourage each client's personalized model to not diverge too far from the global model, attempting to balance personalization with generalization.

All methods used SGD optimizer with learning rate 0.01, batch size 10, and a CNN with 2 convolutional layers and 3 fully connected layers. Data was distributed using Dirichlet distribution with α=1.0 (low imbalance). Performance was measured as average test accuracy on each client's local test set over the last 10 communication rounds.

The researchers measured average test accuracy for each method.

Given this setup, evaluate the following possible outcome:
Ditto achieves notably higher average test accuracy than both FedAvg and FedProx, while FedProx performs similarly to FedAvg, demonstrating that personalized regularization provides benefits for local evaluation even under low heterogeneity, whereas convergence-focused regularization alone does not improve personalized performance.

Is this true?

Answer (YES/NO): NO